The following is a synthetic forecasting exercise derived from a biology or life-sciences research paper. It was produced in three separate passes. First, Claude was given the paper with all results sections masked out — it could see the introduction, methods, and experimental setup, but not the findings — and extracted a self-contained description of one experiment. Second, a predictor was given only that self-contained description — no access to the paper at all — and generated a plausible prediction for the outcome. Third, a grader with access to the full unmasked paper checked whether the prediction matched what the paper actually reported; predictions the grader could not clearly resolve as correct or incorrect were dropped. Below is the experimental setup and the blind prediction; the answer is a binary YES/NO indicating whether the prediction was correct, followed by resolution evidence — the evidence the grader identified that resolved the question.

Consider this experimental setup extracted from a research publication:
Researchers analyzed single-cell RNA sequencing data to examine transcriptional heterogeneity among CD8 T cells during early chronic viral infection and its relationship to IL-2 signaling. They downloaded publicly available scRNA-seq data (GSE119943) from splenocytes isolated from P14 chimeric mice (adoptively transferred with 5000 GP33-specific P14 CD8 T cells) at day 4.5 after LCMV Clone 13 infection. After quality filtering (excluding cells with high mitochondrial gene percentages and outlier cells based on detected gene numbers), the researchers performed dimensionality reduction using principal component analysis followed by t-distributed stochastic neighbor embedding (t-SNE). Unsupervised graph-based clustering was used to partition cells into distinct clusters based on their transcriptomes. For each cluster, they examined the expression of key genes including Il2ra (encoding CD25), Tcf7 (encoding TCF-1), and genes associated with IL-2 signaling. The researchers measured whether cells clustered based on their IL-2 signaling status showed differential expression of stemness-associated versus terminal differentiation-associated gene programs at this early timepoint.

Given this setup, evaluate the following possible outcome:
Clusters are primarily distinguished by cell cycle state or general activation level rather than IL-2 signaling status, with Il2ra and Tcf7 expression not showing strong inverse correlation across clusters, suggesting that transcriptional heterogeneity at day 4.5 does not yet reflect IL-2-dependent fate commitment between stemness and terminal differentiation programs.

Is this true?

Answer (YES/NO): NO